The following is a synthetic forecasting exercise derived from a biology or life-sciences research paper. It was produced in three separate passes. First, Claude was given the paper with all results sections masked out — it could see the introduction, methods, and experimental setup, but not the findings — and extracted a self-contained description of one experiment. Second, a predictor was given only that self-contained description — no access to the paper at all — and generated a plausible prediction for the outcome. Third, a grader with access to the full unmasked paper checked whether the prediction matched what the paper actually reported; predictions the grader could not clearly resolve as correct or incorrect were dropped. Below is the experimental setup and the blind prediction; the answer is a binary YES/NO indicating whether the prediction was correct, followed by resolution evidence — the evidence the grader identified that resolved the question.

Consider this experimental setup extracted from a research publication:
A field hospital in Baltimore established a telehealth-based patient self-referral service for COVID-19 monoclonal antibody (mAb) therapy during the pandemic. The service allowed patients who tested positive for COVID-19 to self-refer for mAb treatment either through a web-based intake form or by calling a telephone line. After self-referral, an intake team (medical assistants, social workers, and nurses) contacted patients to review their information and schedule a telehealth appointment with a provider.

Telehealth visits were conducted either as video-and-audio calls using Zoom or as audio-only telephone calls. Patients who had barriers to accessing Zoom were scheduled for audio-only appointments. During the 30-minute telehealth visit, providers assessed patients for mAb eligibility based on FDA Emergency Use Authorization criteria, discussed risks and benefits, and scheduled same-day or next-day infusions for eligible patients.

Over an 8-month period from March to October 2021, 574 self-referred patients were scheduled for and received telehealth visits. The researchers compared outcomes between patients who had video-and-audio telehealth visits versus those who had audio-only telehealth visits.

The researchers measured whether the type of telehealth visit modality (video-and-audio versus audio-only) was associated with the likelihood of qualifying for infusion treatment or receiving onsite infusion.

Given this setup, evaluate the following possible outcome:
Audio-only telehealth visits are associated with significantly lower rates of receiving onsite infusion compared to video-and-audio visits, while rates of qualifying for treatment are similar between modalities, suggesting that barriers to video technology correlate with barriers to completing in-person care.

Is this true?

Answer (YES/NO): NO